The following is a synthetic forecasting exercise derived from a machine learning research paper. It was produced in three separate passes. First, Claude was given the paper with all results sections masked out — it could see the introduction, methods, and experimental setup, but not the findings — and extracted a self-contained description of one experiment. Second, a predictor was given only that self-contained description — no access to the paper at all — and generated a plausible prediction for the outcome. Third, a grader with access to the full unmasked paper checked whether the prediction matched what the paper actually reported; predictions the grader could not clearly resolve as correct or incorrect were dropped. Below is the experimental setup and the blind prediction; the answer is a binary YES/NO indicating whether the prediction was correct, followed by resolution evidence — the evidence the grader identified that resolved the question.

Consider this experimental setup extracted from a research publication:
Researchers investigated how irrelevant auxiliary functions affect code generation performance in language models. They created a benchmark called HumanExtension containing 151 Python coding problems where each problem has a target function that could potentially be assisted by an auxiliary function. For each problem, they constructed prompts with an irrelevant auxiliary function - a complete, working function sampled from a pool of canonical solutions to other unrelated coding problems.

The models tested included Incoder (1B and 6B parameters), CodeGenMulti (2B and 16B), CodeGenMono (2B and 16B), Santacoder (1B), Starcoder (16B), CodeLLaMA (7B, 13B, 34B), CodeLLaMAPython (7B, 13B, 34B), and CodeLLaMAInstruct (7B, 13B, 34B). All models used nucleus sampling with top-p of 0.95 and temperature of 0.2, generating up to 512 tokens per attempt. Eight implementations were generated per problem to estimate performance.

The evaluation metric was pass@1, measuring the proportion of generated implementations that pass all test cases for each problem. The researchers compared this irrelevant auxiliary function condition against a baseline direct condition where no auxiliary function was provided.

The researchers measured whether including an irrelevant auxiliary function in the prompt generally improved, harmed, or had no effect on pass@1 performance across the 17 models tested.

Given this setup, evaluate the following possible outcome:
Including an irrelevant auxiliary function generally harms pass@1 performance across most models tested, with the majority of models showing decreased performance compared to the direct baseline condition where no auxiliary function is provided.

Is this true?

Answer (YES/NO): NO